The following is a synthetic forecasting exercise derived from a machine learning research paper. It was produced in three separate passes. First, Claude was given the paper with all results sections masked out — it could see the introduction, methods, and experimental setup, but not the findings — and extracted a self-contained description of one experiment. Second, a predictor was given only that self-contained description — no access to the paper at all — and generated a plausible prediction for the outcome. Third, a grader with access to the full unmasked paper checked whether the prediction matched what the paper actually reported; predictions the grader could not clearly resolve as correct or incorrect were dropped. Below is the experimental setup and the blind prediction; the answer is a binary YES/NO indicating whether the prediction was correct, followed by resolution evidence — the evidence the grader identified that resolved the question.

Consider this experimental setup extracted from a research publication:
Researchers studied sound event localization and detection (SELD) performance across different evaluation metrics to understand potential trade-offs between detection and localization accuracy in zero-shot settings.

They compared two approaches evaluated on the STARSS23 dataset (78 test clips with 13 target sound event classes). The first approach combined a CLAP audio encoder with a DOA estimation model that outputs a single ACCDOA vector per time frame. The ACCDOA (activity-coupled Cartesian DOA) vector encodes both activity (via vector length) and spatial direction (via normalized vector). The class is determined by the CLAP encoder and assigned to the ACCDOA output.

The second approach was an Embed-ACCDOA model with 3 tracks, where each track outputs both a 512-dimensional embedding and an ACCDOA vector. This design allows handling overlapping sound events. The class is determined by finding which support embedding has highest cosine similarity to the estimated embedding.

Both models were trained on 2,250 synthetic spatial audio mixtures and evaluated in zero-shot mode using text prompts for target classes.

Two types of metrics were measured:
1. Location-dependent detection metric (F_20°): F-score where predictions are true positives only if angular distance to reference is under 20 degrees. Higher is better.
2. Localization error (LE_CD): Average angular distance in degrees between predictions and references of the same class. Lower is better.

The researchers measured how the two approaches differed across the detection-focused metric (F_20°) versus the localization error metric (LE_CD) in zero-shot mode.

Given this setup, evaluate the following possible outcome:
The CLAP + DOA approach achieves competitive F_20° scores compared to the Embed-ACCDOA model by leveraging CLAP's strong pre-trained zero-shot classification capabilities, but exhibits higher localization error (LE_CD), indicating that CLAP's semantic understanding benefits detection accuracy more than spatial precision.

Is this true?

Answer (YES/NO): NO